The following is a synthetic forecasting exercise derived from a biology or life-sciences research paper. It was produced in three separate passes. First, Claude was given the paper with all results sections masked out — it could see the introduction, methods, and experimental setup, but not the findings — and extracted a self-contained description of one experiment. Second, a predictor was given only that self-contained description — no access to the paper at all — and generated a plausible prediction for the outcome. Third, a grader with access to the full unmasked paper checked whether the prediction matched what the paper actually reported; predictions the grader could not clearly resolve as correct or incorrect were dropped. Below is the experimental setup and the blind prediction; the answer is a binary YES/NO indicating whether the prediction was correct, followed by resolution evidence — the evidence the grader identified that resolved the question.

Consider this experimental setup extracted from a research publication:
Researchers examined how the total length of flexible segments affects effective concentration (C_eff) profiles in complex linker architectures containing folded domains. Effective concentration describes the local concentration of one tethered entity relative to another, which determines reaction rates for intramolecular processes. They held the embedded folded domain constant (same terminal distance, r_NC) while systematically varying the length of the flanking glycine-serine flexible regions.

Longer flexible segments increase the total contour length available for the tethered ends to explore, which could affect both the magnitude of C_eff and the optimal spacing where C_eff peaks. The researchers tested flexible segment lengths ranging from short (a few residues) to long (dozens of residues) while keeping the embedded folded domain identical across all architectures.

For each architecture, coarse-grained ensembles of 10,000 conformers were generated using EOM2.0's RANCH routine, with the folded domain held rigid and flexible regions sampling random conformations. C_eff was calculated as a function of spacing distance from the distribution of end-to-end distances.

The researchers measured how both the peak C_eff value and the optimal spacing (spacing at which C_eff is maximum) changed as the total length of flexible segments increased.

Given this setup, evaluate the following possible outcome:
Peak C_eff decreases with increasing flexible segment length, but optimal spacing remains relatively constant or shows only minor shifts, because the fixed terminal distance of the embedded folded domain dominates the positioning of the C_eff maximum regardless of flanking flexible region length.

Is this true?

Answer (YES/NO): YES